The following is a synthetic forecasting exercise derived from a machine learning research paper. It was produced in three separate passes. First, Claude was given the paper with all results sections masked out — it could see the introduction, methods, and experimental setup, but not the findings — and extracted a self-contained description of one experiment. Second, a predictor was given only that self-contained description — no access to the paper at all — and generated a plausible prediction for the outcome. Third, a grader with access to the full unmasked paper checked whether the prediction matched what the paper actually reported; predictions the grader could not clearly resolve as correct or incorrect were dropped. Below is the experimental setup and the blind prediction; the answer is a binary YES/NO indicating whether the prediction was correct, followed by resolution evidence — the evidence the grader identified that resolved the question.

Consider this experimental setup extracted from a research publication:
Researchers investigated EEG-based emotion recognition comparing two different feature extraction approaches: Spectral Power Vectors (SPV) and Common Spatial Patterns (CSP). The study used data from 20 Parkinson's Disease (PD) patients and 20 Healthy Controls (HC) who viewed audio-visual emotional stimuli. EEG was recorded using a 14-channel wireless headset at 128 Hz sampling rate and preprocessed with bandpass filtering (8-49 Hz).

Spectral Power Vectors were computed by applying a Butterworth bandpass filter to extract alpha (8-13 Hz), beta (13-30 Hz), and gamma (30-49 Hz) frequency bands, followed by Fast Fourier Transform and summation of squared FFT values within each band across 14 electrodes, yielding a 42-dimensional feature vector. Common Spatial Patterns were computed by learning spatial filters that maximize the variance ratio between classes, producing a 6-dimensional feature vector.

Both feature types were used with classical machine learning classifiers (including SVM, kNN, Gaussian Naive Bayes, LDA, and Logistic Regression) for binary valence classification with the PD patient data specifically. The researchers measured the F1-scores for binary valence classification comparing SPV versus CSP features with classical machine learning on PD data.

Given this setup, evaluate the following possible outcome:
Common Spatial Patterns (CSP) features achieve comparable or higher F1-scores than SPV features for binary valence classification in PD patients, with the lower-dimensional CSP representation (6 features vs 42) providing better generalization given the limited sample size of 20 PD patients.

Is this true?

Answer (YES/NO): YES